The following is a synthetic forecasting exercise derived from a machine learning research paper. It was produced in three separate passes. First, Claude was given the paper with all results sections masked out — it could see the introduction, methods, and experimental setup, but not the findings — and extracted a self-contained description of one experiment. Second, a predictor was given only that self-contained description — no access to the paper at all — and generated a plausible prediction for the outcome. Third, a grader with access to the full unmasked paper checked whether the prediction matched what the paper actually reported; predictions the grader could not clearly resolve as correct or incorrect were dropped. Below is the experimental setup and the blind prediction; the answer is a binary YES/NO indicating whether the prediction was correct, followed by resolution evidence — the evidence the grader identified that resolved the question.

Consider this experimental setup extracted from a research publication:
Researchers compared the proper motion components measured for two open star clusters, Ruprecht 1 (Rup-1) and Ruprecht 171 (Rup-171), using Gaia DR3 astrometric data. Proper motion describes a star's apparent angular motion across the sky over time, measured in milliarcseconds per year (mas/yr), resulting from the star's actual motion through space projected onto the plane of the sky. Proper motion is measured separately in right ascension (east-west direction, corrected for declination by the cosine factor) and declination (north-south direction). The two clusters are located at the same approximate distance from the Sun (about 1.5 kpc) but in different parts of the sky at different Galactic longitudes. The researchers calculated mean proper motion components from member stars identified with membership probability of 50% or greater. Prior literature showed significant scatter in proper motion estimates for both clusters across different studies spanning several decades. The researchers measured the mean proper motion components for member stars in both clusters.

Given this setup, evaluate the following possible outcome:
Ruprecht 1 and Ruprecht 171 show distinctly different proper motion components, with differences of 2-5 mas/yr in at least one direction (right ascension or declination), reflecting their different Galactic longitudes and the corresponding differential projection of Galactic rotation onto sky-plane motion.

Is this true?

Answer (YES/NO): NO